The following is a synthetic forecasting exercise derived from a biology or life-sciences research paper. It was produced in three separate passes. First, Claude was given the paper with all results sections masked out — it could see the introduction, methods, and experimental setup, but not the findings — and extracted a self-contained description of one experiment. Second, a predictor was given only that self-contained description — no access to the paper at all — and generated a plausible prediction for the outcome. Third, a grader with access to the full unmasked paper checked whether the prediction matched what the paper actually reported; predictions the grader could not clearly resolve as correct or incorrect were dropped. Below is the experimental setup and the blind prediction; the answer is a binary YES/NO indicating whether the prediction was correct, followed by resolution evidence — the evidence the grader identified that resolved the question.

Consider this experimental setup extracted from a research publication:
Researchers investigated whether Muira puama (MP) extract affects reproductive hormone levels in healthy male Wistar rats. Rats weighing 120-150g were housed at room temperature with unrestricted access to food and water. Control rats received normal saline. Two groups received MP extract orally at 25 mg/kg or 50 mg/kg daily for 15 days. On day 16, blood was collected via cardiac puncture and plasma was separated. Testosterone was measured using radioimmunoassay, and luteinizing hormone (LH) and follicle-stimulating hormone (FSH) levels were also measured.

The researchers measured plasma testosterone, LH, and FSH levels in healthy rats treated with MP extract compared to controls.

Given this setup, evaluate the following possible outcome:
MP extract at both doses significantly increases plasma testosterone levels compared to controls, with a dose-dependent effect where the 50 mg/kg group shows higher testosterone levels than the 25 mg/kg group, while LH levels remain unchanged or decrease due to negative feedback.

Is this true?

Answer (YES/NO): NO